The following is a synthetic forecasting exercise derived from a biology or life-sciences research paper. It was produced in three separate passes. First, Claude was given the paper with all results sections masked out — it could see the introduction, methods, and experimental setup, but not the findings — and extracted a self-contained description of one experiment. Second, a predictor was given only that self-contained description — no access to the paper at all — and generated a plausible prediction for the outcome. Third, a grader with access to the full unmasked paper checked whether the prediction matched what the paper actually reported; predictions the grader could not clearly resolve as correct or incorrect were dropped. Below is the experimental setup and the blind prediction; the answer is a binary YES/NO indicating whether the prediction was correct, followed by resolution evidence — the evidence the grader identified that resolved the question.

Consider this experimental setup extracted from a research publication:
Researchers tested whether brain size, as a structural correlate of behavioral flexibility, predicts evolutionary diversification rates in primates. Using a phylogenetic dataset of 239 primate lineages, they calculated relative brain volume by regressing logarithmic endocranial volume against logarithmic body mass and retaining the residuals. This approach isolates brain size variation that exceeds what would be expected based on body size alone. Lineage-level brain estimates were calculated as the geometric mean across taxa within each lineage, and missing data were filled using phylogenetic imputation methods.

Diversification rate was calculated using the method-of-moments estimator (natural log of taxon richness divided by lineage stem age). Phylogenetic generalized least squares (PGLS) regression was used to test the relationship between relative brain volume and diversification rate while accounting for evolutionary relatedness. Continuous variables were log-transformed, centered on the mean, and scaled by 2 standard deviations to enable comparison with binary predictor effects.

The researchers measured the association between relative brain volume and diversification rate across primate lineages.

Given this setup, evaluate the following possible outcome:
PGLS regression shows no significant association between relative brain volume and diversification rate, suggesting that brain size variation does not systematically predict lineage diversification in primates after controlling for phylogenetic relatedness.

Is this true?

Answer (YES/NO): YES